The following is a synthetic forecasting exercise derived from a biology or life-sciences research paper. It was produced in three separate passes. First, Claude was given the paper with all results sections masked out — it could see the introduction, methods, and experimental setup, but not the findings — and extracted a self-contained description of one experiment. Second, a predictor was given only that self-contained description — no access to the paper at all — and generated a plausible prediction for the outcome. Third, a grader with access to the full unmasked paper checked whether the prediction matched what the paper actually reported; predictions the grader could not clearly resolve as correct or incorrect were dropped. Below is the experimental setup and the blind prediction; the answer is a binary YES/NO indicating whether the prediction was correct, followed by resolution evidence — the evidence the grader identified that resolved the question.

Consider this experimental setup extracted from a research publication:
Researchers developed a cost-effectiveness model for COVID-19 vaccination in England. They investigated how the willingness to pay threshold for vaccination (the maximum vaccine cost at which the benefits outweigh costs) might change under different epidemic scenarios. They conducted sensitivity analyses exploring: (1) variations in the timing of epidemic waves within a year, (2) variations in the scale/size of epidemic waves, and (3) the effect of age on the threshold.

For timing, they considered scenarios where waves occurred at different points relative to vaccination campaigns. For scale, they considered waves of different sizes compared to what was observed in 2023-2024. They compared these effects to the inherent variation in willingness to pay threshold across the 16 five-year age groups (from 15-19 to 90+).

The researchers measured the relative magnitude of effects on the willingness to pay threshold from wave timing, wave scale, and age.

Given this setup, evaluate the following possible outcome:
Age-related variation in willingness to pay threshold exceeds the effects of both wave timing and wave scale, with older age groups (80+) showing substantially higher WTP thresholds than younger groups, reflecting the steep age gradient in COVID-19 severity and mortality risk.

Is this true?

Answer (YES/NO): YES